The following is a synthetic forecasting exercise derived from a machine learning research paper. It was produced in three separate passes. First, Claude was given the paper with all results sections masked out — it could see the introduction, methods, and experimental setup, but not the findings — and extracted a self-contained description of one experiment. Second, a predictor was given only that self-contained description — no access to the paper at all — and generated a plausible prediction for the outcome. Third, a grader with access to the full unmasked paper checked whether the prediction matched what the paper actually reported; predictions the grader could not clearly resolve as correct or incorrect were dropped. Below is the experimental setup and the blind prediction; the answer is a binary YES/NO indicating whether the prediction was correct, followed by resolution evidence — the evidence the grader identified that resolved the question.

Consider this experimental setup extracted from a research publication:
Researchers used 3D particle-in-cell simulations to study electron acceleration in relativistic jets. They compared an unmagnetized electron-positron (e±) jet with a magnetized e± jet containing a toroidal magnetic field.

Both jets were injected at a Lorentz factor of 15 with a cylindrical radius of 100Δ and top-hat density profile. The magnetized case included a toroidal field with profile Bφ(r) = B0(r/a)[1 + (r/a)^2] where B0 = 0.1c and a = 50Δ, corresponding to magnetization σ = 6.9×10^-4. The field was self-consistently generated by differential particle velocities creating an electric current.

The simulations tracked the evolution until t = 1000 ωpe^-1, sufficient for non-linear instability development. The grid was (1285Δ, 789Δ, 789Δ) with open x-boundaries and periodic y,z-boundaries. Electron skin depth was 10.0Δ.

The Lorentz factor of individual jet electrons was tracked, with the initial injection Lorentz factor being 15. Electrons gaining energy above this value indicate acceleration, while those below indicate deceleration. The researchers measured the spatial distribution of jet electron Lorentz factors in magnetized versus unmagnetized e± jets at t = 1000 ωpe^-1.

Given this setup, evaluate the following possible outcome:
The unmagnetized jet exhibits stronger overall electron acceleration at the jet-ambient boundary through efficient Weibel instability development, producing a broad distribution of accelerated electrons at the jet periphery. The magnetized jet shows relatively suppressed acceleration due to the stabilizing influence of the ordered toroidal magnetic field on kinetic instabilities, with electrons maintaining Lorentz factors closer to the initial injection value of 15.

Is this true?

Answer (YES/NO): NO